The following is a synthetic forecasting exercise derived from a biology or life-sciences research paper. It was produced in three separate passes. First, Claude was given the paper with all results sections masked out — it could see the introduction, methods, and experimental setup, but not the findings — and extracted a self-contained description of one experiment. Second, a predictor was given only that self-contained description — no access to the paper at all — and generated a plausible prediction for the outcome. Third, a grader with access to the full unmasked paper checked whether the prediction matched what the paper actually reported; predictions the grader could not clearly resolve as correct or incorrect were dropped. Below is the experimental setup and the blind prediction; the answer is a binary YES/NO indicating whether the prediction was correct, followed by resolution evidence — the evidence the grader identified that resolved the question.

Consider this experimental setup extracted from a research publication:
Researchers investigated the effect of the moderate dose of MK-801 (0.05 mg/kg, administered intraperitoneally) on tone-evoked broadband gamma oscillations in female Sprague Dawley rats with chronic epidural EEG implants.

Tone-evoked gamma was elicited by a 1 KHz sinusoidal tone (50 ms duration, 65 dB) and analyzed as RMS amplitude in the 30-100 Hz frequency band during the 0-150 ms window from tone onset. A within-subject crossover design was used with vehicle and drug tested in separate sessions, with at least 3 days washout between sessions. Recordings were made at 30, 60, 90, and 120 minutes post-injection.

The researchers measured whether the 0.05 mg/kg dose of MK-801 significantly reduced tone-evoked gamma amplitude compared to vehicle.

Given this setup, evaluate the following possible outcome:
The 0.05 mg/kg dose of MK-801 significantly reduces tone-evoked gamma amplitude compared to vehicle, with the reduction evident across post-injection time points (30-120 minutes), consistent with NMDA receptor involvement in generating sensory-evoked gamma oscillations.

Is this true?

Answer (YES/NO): YES